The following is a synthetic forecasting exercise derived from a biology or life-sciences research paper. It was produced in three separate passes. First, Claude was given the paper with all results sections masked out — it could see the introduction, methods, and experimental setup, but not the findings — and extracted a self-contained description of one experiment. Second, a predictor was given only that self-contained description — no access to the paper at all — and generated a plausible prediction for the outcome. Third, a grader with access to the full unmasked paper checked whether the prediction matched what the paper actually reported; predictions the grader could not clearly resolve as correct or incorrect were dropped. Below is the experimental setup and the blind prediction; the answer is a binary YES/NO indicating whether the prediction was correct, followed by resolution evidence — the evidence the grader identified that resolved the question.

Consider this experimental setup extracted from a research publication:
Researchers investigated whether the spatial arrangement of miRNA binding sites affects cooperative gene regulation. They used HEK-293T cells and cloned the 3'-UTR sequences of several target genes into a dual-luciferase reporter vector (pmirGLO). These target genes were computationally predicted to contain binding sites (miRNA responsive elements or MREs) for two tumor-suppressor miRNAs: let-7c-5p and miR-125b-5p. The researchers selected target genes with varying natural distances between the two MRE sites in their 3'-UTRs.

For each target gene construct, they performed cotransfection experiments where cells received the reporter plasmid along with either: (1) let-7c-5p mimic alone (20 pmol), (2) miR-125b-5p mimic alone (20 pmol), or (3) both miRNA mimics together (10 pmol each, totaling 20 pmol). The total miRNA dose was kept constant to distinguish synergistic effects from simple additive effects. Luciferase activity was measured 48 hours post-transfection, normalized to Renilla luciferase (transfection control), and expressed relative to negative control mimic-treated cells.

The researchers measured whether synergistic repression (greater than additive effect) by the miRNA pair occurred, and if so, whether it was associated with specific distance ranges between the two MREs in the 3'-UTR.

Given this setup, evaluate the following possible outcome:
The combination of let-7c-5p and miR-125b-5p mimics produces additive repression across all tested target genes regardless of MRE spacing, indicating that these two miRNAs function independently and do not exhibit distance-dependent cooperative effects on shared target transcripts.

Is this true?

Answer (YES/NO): NO